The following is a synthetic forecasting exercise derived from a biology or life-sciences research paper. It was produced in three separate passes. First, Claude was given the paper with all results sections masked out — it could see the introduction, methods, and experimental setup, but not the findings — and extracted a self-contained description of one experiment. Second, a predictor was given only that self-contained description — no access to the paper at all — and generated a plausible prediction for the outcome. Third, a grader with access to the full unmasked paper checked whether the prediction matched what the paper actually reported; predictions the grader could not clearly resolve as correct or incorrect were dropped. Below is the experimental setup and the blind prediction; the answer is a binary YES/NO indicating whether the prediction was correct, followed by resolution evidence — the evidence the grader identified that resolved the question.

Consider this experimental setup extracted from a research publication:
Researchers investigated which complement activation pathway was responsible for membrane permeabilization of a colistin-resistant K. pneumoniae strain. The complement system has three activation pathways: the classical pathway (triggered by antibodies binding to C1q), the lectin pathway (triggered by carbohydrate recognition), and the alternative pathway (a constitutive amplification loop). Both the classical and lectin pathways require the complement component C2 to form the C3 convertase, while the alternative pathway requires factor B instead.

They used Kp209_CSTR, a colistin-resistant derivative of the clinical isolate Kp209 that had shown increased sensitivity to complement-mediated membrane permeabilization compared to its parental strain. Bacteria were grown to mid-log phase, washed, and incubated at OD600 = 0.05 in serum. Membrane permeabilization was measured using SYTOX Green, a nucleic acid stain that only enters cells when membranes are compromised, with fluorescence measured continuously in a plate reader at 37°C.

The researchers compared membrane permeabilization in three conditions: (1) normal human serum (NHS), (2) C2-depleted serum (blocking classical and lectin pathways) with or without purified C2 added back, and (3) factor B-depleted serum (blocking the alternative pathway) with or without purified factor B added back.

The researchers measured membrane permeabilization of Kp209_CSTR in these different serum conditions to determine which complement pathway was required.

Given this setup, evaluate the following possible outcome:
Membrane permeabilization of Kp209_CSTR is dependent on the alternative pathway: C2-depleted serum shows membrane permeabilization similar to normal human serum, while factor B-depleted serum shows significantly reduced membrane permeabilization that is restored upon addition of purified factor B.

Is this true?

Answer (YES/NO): NO